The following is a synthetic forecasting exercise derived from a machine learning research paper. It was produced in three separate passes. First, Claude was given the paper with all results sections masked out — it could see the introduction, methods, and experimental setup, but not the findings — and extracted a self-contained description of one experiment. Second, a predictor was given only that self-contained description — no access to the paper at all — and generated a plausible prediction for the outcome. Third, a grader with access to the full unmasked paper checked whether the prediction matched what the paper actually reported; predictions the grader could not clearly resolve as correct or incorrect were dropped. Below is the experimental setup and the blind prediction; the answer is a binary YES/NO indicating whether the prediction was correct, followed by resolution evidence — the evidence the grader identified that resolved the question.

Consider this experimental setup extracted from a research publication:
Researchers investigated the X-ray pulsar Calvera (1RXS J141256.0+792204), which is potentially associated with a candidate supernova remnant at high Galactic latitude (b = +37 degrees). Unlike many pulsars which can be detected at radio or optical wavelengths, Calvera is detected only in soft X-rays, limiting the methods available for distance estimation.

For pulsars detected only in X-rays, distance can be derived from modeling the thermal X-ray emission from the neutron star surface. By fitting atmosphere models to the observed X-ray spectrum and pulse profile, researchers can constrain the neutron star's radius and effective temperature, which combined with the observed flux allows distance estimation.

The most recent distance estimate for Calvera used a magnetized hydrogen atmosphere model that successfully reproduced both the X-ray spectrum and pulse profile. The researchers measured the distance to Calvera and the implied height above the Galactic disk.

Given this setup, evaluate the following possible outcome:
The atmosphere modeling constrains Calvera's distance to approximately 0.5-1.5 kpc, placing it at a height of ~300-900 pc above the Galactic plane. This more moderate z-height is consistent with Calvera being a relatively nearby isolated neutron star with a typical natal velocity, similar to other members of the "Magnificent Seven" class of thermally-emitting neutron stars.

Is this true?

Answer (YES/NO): NO